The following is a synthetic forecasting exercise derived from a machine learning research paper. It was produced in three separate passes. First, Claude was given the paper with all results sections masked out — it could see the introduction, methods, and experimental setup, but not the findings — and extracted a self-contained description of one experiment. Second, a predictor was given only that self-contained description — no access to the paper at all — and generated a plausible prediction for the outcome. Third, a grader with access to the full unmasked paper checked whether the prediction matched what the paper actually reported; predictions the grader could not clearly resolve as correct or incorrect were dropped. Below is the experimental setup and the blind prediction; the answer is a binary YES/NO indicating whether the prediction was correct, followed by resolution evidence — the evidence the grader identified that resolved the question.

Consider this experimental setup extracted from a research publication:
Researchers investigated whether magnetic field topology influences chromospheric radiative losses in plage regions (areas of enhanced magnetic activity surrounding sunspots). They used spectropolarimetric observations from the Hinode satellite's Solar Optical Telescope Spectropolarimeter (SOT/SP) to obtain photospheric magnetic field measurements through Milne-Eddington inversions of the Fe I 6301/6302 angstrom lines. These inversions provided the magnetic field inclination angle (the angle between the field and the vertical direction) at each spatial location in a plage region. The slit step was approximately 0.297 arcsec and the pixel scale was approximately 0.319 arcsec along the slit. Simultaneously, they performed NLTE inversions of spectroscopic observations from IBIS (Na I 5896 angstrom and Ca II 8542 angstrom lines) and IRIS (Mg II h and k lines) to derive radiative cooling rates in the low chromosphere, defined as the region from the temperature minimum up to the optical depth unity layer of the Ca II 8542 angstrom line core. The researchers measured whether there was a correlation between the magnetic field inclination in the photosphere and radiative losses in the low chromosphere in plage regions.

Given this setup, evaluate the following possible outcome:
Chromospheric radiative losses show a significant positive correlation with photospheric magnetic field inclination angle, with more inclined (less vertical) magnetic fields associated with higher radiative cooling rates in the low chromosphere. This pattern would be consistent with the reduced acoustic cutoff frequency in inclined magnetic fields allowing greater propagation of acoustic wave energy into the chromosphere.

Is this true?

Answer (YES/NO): YES